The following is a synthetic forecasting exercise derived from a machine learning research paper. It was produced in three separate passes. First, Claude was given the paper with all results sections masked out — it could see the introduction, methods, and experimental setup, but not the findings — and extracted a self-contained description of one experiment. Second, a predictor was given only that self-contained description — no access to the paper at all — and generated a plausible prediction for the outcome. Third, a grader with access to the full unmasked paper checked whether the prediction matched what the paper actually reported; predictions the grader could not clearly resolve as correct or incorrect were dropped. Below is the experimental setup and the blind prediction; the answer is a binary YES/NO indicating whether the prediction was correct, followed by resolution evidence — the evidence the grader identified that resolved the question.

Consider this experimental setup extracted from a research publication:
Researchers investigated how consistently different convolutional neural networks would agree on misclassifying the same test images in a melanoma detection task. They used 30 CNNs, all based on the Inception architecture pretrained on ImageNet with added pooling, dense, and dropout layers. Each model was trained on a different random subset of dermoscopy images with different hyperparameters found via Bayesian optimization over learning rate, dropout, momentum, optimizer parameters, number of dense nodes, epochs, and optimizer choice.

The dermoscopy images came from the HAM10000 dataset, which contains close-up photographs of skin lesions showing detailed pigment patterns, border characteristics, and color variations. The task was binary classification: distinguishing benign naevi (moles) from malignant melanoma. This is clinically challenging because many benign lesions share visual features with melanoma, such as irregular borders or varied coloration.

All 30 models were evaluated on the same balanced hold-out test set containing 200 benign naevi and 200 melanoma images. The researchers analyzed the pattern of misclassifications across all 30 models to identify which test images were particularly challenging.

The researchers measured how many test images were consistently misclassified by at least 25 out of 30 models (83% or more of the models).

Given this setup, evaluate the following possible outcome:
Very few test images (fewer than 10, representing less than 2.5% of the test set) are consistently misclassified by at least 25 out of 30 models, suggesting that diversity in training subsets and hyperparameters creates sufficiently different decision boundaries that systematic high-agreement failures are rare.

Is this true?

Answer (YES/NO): NO